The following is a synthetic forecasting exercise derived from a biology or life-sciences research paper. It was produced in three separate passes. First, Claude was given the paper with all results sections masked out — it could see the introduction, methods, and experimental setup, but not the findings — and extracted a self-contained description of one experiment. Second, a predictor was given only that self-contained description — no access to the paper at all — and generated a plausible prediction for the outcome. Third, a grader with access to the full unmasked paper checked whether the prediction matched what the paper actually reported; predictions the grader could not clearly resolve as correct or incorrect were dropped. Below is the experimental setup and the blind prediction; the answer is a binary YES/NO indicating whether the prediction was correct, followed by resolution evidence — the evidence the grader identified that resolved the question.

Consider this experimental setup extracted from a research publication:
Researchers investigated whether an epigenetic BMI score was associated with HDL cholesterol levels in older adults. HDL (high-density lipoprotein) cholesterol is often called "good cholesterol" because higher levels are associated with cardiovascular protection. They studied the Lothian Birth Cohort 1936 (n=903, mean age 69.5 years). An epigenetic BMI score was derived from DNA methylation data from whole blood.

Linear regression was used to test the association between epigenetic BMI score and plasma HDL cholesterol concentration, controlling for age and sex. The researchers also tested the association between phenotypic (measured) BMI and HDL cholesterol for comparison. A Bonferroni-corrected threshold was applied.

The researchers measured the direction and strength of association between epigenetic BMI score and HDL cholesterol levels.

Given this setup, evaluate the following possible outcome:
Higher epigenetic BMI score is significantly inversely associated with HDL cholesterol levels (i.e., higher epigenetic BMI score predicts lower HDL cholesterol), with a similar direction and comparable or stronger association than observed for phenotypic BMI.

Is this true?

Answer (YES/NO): YES